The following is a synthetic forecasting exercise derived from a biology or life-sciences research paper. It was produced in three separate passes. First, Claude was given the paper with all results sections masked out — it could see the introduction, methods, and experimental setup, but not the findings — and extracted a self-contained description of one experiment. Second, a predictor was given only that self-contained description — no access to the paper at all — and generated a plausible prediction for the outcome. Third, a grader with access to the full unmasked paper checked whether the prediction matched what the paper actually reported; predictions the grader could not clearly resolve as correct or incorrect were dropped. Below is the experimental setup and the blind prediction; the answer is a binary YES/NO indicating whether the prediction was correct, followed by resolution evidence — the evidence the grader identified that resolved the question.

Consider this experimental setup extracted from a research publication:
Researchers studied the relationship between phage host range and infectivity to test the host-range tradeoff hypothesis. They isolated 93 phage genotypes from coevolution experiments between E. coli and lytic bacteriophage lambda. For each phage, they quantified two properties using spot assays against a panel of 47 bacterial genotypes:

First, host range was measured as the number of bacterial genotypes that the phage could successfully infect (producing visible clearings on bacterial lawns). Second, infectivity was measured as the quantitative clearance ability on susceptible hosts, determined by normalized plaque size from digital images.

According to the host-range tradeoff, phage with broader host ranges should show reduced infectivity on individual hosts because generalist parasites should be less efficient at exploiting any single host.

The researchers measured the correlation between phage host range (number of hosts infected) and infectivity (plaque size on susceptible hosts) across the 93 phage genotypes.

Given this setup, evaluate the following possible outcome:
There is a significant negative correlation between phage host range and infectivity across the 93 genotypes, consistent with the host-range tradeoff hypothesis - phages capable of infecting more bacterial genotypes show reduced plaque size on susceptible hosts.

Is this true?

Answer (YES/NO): NO